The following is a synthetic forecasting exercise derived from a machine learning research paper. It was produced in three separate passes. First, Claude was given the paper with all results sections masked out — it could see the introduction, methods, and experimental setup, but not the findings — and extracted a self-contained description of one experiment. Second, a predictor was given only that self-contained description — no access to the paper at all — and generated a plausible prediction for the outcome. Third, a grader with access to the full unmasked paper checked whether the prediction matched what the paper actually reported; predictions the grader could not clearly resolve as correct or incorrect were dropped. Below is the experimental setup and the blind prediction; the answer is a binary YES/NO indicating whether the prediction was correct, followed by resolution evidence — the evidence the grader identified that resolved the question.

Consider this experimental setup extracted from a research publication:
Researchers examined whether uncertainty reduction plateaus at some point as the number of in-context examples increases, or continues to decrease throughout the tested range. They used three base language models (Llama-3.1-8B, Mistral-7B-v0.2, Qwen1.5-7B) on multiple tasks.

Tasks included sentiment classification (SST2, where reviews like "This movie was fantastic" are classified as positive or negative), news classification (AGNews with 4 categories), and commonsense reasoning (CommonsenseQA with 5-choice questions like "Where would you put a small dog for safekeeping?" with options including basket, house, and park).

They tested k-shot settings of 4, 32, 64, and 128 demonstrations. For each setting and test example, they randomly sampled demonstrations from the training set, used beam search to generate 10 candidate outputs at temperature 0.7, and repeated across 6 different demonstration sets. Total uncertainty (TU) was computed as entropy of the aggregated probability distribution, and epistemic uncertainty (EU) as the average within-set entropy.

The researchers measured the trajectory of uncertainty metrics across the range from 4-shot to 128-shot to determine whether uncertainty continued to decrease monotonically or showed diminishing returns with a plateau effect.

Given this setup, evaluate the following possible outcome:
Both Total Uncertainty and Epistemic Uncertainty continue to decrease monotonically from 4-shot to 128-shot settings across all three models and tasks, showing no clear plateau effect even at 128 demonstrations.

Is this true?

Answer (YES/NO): NO